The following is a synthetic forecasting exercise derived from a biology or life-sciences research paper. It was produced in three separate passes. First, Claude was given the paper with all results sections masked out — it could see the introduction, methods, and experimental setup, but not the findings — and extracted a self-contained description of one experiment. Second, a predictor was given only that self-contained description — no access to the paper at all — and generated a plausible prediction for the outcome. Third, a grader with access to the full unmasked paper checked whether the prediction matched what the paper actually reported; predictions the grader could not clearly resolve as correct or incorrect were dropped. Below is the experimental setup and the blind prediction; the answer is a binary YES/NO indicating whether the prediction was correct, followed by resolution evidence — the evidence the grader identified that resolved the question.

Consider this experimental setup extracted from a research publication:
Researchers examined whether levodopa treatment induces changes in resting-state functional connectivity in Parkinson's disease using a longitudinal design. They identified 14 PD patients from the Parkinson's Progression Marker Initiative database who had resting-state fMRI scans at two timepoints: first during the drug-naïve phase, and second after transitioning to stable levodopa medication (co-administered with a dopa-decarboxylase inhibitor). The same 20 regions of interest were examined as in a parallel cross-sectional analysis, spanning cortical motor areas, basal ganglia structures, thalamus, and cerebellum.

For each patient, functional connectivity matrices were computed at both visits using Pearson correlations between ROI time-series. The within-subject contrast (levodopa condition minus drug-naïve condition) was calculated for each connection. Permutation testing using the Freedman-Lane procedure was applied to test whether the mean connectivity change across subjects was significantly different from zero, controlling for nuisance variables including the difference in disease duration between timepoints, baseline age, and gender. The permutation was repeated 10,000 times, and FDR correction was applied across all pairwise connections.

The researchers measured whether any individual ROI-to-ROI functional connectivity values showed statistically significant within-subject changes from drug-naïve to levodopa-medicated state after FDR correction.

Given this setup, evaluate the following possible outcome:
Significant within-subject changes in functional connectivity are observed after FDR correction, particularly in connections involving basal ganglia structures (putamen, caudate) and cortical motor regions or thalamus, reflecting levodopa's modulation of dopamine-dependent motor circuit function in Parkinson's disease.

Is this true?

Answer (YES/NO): NO